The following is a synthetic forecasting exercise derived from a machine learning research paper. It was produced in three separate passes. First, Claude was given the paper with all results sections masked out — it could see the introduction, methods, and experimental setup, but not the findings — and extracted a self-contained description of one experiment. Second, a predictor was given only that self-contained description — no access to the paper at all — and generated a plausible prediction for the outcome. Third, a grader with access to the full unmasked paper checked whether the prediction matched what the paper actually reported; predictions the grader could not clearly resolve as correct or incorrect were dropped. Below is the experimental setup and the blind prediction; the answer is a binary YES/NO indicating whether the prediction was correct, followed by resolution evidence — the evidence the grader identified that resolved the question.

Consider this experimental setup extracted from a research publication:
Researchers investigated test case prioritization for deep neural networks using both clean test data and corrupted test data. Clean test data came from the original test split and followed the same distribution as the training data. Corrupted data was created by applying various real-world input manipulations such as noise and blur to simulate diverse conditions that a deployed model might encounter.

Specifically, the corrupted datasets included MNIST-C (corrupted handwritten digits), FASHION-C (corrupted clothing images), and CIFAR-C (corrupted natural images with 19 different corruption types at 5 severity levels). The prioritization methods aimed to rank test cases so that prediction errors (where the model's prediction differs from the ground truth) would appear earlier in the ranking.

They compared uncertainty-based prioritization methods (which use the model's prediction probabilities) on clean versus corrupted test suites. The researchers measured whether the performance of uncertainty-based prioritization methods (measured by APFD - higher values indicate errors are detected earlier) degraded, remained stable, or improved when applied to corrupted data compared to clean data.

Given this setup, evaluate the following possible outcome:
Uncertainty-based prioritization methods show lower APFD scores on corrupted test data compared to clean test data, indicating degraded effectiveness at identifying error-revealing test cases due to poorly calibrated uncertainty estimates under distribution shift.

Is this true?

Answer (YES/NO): YES